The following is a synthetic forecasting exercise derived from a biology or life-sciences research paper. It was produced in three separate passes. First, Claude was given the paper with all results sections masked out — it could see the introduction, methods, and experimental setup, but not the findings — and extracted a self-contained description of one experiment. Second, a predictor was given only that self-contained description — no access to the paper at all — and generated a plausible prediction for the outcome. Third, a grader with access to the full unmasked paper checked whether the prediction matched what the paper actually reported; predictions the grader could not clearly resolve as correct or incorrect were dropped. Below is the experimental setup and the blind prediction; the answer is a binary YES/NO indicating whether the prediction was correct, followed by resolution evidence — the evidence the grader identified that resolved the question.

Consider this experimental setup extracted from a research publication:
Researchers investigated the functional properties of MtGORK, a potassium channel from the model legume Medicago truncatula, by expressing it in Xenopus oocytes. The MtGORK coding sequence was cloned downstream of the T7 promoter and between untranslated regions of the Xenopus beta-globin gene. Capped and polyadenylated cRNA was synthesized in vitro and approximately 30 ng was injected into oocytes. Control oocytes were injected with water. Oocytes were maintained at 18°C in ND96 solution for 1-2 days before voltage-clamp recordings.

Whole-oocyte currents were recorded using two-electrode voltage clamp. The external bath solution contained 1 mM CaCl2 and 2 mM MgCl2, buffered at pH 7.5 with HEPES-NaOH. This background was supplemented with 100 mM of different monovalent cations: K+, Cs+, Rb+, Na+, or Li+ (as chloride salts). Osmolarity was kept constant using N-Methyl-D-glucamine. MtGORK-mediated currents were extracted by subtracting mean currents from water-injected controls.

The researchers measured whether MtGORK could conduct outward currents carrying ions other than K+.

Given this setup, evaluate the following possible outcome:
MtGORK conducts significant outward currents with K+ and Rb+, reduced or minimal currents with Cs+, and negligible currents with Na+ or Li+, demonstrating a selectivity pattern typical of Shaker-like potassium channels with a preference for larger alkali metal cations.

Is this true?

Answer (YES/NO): YES